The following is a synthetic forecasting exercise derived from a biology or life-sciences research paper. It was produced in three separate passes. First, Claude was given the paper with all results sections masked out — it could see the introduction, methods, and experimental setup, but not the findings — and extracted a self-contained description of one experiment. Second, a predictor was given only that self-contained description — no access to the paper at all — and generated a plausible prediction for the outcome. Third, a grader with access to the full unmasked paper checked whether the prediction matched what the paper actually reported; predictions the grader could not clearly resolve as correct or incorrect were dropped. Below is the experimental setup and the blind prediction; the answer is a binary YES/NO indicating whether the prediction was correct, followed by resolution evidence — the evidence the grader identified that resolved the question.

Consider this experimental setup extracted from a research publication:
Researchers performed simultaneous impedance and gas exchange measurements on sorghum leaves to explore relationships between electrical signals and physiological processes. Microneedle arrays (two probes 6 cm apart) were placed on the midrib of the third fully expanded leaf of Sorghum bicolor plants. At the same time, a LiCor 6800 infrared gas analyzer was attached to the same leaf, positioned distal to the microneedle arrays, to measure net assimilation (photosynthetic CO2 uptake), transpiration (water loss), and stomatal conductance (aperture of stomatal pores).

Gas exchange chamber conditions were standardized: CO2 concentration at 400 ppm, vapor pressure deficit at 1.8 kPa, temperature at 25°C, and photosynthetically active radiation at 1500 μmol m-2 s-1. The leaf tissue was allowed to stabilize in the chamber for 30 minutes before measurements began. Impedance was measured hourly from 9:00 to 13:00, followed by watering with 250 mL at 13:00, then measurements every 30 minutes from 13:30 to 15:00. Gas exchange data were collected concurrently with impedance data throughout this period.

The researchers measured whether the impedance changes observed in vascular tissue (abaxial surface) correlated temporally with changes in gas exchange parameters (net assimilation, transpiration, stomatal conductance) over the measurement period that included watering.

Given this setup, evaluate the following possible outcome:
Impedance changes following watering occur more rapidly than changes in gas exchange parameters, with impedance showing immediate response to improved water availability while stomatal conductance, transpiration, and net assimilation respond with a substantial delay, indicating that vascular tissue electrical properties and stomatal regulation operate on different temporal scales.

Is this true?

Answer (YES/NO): NO